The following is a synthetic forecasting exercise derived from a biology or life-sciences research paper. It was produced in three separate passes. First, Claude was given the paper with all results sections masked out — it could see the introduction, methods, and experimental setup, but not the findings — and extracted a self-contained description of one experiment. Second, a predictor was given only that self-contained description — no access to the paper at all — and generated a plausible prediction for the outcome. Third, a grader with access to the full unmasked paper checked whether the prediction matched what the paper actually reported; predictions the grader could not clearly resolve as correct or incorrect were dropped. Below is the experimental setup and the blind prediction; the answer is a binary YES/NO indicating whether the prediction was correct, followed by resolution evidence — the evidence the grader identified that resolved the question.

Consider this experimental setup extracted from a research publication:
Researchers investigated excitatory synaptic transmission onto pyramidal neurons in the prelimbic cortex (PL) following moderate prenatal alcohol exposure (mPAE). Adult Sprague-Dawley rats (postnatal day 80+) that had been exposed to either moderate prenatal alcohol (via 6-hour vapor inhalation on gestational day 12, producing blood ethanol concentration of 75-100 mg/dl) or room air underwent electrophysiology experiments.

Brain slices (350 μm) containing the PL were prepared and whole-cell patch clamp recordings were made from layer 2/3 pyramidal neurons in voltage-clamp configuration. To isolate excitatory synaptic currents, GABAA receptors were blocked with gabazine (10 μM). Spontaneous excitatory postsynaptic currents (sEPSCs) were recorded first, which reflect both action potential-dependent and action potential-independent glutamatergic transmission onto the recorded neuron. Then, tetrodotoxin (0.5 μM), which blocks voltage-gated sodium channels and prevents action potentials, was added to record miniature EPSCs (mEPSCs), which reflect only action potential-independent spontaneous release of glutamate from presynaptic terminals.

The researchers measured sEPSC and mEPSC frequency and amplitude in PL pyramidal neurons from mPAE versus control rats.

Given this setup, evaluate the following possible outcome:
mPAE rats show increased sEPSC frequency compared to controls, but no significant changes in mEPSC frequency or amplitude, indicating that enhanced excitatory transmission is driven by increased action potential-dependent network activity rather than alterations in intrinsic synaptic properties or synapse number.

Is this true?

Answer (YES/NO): NO